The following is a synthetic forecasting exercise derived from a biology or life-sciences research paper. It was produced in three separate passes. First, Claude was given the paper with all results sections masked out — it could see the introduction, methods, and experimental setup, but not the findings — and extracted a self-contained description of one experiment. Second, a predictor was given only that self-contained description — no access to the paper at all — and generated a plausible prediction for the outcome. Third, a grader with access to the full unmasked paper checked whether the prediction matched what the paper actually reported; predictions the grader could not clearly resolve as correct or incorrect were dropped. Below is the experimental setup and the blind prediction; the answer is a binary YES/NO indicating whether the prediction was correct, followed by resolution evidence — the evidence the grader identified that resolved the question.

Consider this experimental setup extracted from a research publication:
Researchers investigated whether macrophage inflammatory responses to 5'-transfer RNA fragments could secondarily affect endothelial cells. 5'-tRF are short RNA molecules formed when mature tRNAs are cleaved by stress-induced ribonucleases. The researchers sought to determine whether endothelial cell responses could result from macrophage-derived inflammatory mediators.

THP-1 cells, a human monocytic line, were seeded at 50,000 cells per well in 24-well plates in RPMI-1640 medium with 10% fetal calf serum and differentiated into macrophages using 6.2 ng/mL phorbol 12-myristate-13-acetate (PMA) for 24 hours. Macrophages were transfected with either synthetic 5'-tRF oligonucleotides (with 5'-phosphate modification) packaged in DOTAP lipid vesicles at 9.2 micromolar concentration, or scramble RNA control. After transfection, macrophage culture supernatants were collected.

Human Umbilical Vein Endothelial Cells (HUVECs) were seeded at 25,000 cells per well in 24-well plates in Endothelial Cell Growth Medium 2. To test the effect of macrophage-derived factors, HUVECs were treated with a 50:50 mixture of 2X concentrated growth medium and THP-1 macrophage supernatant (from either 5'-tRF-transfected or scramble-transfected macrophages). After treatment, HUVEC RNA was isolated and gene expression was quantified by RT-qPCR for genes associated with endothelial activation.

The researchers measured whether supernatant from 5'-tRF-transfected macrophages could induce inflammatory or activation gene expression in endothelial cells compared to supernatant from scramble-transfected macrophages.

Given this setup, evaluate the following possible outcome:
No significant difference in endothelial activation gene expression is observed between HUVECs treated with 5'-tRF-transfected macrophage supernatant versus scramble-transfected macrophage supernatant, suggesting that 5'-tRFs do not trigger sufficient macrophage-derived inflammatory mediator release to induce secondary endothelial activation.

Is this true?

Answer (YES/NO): NO